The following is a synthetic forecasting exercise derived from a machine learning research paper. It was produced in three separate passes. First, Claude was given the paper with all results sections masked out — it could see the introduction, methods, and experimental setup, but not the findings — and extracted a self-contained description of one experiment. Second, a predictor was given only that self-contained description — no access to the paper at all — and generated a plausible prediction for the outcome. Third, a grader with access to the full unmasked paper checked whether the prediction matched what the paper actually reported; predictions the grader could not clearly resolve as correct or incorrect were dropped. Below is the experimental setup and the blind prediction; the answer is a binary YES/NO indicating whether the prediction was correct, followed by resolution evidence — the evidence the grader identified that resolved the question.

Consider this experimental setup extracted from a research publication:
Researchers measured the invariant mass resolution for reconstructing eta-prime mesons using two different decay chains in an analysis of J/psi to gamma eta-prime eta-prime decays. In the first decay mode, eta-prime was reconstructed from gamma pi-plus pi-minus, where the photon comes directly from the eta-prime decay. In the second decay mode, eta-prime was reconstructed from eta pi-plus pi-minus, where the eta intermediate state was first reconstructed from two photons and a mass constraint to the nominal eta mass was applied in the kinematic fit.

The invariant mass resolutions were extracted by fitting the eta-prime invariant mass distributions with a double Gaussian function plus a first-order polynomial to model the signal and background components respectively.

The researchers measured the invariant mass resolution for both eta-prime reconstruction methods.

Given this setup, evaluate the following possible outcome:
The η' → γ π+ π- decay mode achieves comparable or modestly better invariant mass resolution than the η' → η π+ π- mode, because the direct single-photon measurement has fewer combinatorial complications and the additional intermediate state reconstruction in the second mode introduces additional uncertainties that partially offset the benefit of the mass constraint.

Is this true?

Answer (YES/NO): NO